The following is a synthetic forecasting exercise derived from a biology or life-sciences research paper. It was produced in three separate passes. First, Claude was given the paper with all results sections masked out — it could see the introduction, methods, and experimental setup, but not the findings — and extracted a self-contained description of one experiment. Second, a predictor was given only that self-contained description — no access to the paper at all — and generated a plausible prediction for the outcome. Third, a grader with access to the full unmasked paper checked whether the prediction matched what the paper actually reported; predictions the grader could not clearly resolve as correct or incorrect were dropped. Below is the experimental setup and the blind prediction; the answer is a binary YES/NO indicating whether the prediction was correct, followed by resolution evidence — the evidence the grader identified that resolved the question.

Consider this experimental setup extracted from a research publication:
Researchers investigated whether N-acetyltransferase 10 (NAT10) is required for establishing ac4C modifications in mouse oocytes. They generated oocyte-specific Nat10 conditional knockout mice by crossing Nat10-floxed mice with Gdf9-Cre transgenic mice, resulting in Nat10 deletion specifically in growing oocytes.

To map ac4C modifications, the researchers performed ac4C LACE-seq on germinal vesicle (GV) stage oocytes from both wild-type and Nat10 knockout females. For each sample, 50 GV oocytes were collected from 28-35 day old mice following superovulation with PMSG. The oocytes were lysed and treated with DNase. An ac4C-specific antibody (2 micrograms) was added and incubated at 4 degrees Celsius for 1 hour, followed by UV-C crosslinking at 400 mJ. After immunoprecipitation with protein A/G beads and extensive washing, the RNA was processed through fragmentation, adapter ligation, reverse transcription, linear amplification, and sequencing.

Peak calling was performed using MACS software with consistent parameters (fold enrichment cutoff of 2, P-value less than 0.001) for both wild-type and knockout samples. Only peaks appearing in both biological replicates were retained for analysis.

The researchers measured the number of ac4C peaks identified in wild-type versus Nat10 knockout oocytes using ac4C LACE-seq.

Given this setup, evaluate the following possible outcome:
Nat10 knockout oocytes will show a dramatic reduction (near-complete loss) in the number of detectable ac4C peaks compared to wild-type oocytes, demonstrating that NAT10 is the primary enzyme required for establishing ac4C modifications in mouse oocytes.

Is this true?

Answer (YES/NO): YES